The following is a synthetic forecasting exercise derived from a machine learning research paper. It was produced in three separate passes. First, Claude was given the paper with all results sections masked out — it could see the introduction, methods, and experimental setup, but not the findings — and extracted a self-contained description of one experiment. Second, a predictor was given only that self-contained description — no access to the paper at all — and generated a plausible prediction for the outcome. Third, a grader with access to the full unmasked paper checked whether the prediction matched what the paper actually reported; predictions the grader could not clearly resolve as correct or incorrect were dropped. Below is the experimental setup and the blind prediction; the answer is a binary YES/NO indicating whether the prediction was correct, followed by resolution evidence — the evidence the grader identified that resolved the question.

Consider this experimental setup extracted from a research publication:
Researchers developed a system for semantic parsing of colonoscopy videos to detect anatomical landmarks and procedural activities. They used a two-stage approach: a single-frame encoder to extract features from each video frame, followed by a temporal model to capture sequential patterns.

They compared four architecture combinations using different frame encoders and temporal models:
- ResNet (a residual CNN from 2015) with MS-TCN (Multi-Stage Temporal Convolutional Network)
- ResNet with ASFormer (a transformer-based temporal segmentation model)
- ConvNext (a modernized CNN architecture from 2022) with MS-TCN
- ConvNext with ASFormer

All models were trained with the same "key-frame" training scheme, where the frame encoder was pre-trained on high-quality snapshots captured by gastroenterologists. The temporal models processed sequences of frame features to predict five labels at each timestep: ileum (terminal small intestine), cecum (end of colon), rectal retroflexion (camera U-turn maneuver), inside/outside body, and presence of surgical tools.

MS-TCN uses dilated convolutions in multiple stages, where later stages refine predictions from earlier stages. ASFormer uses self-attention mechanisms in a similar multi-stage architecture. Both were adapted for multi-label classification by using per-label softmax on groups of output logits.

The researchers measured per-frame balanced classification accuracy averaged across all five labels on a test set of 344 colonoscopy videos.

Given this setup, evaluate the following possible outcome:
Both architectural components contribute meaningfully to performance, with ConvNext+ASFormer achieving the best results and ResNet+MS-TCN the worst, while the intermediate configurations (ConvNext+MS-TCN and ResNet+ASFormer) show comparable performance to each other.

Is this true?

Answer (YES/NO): NO